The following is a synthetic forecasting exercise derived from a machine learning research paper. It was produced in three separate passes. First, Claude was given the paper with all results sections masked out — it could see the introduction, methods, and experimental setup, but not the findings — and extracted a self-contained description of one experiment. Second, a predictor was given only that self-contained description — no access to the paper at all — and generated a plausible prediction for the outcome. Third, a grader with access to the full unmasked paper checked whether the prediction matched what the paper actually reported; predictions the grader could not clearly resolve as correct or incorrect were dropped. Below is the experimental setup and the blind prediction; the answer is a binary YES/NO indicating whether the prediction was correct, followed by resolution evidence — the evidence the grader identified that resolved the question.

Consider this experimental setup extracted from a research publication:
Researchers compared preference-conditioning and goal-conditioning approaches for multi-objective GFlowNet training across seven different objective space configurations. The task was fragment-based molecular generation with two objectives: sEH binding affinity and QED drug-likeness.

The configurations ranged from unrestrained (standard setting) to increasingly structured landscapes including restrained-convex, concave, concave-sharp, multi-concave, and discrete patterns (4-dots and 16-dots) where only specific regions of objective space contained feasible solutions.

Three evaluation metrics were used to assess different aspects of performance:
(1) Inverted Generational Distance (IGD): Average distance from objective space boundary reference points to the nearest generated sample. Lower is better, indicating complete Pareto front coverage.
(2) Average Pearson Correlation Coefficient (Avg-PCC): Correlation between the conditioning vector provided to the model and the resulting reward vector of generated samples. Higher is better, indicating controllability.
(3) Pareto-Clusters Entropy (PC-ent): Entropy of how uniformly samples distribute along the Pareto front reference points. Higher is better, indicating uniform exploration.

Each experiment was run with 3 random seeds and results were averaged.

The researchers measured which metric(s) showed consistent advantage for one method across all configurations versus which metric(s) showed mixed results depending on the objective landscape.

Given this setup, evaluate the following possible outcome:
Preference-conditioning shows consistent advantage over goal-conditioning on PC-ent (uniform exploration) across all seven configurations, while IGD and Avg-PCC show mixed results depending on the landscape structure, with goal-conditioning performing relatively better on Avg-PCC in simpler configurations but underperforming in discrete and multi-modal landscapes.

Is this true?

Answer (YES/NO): NO